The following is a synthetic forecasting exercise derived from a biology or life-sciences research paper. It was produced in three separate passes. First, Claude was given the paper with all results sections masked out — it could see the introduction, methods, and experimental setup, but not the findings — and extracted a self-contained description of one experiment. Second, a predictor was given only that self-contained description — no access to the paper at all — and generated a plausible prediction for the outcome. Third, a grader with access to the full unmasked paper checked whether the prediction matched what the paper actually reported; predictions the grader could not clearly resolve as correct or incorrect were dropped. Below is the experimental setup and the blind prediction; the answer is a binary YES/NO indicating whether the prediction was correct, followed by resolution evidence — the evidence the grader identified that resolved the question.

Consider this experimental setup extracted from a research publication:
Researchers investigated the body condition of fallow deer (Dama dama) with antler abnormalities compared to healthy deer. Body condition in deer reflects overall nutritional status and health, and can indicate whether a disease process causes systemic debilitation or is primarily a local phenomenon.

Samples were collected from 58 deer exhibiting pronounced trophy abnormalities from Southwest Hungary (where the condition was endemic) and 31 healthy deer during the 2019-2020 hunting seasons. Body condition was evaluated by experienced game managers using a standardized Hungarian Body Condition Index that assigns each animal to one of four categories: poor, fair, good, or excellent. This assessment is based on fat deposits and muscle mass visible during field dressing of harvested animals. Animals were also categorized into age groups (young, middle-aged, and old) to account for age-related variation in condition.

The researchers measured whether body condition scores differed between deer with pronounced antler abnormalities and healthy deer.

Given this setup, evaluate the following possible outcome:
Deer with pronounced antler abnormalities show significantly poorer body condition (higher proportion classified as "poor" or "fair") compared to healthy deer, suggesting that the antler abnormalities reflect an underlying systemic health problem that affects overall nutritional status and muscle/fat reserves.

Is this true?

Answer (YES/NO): YES